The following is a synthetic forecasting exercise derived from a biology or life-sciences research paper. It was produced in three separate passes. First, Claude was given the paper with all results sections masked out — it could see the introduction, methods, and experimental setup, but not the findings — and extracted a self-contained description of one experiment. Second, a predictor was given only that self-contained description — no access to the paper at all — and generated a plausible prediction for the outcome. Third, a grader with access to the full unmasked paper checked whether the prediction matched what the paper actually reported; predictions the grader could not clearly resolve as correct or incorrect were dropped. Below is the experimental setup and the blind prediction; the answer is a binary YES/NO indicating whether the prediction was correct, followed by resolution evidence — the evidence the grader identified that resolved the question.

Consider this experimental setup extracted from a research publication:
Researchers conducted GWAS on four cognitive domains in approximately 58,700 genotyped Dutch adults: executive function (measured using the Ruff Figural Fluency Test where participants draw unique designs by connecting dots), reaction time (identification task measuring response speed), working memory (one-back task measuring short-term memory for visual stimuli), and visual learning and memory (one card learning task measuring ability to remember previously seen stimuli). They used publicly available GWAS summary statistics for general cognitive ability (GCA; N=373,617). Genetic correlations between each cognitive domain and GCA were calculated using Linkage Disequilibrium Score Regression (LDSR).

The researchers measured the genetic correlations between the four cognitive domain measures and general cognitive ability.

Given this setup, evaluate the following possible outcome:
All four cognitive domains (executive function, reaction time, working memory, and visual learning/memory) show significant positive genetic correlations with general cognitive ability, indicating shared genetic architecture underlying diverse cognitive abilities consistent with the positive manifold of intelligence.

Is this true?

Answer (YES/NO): NO